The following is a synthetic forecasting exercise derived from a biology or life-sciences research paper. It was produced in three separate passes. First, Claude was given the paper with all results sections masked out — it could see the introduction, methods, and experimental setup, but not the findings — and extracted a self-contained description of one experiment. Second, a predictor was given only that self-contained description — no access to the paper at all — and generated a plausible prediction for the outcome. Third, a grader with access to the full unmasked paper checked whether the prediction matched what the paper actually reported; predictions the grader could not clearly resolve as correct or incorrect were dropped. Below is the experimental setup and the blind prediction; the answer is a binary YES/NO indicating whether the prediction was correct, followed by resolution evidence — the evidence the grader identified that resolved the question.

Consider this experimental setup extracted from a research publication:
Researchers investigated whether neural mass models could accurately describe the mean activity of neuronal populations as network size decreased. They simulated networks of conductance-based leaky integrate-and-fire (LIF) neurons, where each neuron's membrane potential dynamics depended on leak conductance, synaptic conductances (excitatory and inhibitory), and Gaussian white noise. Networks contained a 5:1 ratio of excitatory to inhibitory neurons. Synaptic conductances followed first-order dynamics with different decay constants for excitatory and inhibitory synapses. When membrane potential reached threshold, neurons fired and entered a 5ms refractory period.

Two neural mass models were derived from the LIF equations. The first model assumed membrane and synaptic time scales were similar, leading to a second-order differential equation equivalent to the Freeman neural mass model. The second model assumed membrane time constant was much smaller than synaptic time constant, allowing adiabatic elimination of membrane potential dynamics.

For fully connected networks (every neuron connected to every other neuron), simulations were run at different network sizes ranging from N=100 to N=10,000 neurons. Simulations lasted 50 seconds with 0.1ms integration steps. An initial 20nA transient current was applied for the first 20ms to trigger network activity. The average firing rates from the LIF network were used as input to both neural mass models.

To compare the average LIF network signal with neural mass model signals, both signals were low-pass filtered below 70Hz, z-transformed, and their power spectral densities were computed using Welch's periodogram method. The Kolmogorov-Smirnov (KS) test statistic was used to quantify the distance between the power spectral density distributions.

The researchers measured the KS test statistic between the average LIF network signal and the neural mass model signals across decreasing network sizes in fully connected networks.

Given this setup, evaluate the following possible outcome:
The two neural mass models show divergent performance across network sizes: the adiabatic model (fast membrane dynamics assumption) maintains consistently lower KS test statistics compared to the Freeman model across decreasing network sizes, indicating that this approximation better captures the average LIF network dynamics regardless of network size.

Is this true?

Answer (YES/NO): NO